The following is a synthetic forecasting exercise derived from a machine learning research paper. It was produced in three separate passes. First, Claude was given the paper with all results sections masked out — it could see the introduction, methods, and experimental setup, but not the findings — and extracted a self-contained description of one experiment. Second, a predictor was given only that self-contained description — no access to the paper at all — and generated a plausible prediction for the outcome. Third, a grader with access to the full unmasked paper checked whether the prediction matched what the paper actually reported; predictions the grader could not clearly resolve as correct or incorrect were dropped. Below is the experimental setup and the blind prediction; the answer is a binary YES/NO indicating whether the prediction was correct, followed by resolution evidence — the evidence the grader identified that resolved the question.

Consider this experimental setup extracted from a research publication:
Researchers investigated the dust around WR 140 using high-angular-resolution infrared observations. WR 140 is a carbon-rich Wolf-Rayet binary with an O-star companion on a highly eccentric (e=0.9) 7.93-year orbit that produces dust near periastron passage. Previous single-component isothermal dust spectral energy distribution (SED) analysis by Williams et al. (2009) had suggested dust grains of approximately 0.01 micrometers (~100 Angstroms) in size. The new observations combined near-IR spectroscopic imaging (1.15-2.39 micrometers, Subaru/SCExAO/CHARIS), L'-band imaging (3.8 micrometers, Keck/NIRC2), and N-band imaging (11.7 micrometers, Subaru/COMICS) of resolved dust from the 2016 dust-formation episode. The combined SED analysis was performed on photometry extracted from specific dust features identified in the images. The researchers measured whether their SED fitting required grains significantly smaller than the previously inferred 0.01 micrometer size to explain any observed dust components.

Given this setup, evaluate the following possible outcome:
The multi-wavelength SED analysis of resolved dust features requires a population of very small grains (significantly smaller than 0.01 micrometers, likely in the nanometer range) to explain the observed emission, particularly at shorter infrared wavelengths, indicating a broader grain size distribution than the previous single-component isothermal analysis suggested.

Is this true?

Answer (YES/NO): YES